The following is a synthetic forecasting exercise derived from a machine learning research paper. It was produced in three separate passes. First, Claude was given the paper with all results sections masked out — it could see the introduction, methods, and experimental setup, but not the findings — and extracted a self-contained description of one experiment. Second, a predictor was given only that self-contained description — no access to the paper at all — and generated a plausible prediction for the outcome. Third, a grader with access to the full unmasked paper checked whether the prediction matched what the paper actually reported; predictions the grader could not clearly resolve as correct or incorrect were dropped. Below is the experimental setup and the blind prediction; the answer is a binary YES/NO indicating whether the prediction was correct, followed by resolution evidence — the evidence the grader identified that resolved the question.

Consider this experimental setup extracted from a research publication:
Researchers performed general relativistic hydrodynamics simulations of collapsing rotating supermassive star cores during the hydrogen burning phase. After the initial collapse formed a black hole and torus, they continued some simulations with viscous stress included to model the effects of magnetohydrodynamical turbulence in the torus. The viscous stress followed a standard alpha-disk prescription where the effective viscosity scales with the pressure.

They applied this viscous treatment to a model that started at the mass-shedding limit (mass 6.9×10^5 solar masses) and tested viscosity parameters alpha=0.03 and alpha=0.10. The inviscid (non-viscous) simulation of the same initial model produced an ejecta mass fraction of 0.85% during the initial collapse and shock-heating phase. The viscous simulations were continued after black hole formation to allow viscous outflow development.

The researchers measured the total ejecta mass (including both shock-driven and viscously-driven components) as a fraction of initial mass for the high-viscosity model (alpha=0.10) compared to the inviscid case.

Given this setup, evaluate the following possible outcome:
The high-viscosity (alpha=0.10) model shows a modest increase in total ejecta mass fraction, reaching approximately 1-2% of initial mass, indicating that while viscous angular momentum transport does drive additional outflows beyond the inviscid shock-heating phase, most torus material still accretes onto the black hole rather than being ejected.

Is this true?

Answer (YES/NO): YES